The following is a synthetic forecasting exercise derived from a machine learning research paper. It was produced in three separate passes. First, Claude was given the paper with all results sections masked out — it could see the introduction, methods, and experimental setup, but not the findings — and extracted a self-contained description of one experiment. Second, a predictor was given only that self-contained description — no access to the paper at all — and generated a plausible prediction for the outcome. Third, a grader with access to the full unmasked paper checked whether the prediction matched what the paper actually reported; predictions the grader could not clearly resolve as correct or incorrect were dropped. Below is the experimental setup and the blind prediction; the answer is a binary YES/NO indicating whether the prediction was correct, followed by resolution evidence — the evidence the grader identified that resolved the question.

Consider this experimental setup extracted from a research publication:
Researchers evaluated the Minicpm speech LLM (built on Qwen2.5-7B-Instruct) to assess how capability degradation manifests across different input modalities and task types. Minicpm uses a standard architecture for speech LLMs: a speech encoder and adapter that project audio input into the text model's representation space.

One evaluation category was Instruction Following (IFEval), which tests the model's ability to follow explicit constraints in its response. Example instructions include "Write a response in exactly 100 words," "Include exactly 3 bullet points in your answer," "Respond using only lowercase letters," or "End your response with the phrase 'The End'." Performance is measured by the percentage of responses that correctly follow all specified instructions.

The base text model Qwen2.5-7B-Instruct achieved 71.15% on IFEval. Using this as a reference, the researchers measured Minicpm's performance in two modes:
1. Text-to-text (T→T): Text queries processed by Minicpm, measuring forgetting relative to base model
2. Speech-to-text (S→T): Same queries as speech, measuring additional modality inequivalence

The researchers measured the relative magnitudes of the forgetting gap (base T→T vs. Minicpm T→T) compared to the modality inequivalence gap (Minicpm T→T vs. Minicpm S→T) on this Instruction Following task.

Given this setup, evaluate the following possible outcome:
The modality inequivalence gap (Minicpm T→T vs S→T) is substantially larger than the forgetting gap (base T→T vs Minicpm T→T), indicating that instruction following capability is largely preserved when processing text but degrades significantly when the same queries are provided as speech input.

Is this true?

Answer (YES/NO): NO